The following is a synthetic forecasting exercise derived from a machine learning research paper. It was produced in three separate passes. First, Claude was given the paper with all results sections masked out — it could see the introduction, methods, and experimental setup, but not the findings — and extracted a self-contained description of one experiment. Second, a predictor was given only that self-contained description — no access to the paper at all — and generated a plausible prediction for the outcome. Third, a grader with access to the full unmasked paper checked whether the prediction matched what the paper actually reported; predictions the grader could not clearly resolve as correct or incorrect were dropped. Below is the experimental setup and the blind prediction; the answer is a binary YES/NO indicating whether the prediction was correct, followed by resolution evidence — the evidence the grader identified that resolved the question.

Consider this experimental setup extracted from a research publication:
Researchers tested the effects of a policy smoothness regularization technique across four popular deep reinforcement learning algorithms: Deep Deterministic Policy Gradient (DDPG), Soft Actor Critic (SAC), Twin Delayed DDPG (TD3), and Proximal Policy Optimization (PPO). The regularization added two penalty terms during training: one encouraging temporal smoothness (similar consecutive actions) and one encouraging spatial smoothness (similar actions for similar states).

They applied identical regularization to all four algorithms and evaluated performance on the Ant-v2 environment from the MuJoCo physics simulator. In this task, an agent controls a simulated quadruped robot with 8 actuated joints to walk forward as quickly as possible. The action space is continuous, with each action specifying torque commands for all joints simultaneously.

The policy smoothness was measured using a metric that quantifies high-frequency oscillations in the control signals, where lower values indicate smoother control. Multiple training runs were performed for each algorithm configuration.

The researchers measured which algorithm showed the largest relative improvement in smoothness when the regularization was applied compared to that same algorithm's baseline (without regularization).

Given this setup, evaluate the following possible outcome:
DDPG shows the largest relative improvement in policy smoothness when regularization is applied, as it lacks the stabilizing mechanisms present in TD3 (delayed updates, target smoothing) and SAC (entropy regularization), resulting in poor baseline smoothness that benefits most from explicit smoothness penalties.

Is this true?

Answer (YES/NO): NO